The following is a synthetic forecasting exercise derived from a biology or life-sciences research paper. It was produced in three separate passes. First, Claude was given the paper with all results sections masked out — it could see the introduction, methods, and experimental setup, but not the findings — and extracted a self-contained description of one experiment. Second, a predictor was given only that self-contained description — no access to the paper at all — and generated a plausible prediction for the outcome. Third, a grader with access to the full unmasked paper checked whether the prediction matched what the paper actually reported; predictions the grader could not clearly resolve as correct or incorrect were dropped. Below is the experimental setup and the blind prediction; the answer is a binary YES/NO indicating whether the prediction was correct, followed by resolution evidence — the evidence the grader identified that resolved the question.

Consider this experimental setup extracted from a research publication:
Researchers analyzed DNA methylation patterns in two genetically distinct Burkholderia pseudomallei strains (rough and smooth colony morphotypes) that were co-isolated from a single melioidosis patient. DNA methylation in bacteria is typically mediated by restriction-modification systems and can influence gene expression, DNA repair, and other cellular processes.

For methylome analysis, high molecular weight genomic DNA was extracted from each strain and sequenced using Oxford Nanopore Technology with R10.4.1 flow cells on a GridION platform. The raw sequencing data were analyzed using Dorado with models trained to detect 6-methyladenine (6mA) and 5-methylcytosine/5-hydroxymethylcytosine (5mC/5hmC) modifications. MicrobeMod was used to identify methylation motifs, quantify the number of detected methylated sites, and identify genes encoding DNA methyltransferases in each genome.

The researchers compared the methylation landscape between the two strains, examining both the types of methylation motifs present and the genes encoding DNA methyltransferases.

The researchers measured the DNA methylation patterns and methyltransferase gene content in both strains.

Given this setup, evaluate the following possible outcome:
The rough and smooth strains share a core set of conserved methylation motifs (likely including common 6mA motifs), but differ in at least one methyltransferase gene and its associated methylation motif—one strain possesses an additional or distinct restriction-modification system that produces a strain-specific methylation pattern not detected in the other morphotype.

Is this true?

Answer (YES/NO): NO